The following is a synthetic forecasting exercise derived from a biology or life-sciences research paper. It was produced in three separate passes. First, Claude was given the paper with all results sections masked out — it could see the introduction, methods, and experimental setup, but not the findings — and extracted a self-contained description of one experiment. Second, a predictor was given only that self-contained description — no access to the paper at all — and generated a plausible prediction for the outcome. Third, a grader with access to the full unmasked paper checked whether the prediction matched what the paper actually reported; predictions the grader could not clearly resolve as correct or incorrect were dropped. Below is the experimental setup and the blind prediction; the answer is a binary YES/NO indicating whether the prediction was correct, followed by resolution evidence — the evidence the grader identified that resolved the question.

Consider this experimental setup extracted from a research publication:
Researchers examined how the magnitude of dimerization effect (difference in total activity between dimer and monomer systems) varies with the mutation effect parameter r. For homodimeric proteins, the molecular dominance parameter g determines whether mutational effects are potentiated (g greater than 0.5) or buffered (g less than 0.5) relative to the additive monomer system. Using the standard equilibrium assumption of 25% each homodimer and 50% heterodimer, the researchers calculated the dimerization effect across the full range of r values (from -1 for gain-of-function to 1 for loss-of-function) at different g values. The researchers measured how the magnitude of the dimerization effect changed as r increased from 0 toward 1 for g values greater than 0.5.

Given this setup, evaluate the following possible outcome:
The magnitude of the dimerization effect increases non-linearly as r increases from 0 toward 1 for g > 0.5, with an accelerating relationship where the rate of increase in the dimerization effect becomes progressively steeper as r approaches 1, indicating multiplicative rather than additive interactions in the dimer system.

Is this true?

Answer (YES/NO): NO